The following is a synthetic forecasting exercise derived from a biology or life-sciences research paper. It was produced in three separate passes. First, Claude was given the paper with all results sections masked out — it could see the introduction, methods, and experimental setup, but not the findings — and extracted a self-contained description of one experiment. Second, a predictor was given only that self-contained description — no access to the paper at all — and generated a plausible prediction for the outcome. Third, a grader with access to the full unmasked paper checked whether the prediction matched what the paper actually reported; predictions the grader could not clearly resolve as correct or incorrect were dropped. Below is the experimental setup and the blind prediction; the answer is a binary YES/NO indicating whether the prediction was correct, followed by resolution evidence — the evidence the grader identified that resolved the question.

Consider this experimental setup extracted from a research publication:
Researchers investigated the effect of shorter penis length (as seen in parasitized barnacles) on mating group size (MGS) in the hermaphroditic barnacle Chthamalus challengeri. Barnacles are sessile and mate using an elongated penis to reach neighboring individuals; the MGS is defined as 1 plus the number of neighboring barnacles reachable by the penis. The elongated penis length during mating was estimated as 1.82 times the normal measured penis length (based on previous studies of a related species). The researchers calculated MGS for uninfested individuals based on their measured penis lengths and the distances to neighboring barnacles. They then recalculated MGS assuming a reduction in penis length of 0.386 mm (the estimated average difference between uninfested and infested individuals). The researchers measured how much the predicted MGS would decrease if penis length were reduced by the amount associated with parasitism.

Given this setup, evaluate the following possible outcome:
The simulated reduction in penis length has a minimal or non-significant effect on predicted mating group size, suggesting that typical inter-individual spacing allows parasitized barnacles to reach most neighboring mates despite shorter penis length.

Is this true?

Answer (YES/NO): NO